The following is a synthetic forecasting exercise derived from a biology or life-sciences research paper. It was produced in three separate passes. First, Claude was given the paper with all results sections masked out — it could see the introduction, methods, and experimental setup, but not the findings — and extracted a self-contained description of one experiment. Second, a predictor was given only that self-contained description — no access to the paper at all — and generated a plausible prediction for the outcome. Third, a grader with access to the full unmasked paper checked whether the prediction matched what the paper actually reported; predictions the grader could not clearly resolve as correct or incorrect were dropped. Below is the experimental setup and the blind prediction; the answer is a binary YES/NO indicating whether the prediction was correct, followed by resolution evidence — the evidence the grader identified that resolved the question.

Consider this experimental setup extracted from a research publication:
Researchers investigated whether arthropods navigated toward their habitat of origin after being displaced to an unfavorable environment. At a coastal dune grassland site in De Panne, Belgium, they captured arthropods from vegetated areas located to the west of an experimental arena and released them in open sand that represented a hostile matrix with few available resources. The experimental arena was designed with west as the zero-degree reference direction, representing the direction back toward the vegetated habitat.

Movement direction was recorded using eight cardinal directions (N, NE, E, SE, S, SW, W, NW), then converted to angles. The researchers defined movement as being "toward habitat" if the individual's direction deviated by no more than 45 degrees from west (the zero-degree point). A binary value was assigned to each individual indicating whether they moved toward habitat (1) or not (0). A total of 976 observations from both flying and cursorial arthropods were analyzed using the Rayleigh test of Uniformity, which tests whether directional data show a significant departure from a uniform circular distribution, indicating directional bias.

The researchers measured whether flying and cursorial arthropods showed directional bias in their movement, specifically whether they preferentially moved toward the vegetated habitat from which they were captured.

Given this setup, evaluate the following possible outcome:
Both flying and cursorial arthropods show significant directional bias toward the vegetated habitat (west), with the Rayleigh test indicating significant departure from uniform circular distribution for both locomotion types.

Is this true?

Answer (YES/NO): YES